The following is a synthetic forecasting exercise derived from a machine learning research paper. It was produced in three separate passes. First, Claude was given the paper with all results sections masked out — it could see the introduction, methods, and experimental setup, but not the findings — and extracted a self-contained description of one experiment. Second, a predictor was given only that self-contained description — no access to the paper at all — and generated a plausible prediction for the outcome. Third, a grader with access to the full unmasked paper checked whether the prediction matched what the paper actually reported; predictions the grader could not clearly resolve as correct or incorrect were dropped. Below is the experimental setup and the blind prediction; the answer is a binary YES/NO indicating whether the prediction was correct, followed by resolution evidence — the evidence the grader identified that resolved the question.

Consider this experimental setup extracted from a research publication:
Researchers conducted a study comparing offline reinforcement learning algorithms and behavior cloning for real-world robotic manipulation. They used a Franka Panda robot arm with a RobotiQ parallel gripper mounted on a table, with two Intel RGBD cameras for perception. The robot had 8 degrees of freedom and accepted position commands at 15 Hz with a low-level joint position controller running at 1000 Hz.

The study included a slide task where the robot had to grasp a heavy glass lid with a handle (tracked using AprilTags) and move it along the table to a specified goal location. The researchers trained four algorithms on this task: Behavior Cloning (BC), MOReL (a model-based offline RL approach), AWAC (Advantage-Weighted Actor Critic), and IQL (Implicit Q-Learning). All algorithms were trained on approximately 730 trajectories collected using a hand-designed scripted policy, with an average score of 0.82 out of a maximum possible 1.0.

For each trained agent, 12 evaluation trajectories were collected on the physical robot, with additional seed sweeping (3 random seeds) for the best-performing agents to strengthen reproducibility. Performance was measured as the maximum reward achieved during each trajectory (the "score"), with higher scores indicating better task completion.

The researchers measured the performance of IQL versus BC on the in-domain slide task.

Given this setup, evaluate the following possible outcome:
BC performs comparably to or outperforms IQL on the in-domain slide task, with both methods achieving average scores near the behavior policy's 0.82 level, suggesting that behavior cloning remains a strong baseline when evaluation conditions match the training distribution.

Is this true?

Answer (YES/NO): NO